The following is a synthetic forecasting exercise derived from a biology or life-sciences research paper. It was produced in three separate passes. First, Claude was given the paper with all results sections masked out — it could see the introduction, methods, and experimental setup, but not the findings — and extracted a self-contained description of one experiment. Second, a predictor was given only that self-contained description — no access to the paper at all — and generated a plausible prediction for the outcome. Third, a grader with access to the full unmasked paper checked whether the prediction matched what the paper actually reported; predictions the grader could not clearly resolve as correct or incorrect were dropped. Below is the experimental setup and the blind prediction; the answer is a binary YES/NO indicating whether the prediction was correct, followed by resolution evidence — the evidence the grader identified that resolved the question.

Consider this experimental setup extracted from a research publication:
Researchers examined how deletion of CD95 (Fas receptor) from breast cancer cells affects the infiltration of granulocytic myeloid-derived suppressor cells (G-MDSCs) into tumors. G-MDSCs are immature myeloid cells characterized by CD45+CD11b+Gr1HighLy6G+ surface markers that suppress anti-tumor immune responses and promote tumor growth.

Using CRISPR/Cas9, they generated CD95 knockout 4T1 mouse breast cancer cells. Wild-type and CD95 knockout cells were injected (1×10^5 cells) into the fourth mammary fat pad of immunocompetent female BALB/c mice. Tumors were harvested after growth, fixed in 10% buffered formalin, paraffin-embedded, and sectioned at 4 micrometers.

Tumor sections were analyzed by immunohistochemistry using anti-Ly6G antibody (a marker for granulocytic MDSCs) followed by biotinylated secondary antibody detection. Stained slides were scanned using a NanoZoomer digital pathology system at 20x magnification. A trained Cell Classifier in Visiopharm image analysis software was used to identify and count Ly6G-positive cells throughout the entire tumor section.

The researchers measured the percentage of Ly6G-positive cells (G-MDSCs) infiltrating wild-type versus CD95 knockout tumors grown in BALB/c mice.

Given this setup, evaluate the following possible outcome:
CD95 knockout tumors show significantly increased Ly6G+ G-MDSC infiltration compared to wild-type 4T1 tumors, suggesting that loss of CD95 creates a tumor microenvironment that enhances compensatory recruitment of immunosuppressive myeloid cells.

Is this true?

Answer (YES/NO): NO